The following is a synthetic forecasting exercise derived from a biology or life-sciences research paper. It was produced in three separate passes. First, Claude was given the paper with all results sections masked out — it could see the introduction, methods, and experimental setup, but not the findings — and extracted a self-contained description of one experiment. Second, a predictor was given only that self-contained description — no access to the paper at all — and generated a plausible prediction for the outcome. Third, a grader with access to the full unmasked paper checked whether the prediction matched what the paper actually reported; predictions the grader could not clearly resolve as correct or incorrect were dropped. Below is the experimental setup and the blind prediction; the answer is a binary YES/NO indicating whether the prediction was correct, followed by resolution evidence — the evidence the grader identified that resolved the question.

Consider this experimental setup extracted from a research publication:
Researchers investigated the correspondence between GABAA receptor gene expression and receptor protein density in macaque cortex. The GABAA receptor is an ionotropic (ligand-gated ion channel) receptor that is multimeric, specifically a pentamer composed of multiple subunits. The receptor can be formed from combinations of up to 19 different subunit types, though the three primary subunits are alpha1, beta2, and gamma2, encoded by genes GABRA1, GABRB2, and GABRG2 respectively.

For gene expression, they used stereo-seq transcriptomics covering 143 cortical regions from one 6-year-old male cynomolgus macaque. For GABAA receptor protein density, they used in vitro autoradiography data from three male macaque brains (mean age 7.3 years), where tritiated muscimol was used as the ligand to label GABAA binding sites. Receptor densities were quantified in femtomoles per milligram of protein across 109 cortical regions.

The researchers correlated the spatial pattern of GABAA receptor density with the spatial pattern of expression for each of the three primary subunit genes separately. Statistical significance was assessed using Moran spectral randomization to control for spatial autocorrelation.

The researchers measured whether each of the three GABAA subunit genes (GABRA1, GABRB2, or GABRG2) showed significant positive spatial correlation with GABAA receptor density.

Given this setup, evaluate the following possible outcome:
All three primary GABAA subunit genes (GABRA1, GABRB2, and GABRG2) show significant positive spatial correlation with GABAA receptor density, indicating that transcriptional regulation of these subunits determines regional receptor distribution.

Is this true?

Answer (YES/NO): NO